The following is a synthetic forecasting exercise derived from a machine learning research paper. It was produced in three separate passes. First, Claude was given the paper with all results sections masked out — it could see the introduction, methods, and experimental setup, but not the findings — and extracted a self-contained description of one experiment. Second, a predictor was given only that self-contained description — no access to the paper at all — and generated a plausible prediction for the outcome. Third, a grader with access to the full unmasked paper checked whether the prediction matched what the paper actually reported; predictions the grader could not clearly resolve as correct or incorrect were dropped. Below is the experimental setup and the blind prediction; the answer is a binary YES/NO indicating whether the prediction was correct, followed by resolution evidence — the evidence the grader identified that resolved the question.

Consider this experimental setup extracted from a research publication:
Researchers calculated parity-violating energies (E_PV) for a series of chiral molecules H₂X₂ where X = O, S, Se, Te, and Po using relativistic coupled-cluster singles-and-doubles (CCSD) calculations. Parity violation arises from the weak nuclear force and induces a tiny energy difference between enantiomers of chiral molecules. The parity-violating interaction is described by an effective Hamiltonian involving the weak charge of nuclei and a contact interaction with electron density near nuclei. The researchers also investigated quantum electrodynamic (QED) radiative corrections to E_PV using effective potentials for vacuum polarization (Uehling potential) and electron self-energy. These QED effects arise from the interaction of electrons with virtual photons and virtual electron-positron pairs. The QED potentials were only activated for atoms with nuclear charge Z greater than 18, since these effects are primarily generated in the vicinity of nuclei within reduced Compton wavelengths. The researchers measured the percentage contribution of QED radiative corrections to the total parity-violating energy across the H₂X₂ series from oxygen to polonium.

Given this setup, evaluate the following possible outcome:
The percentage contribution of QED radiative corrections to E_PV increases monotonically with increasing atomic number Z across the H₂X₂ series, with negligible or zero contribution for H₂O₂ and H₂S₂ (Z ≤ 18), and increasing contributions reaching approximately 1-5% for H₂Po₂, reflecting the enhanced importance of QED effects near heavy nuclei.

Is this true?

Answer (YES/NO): YES